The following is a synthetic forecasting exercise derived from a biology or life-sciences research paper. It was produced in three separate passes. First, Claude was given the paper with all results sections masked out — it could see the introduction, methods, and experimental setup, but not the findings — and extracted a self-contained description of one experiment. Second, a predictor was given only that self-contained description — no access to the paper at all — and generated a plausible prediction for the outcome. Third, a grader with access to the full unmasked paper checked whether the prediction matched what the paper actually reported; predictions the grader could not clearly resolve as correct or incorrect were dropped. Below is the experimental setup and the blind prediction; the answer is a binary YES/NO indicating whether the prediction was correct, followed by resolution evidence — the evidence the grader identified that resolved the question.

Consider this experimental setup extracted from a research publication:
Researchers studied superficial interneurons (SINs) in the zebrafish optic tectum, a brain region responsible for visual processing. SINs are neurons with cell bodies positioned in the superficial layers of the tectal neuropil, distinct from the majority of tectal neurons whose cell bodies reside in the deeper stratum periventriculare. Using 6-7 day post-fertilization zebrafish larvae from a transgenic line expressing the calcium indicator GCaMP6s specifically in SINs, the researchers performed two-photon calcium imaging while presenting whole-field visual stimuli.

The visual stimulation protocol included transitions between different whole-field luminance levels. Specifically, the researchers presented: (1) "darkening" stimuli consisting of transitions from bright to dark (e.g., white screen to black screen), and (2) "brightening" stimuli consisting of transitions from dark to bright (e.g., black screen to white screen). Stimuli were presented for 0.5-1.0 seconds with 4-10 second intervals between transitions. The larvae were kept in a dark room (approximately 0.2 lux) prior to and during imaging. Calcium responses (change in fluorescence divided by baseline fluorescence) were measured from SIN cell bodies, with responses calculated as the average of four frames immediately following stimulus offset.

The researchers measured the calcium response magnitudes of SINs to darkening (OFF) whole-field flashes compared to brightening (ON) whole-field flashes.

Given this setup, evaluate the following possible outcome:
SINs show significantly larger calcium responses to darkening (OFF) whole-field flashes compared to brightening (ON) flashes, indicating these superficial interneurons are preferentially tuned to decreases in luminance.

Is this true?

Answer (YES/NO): YES